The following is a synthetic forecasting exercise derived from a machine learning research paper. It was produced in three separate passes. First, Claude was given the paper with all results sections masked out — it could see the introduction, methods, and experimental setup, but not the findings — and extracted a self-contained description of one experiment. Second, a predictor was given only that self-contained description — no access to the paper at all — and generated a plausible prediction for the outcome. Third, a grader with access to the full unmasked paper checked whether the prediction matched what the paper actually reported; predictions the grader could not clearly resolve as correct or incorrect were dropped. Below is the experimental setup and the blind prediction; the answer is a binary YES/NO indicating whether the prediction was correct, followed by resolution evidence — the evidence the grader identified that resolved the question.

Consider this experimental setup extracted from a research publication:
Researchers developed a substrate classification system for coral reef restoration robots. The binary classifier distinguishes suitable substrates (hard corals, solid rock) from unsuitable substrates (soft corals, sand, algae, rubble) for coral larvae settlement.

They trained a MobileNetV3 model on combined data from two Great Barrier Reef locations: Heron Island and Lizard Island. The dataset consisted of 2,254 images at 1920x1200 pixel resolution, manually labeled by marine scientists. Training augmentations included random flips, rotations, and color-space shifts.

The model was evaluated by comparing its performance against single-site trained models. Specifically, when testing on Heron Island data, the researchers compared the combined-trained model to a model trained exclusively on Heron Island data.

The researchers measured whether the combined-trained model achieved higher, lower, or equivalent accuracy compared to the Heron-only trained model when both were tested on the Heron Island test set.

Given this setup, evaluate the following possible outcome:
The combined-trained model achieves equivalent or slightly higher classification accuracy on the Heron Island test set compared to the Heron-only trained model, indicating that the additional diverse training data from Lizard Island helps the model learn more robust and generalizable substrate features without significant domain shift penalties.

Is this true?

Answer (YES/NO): NO